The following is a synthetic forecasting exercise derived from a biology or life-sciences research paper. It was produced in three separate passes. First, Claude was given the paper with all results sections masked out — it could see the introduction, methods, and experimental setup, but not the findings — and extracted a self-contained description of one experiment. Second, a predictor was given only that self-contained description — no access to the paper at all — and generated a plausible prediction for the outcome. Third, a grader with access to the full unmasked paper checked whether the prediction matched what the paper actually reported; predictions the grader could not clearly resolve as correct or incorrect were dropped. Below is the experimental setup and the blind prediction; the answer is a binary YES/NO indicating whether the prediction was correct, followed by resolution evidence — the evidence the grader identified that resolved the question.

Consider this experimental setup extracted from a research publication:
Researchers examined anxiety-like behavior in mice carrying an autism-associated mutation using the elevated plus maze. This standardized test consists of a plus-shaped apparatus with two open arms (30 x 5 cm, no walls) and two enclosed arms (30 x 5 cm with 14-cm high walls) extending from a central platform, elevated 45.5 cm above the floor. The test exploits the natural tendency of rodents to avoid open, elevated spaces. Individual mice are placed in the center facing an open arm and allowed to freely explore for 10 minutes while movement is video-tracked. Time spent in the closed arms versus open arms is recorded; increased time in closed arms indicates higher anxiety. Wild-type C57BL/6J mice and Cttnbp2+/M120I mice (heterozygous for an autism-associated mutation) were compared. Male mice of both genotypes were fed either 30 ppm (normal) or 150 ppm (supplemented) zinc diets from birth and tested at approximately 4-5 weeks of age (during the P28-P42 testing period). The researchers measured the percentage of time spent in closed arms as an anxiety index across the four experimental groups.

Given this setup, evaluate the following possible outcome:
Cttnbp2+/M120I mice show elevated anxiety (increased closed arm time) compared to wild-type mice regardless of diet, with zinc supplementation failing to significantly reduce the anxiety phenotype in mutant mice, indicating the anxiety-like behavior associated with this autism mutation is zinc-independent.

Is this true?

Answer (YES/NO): NO